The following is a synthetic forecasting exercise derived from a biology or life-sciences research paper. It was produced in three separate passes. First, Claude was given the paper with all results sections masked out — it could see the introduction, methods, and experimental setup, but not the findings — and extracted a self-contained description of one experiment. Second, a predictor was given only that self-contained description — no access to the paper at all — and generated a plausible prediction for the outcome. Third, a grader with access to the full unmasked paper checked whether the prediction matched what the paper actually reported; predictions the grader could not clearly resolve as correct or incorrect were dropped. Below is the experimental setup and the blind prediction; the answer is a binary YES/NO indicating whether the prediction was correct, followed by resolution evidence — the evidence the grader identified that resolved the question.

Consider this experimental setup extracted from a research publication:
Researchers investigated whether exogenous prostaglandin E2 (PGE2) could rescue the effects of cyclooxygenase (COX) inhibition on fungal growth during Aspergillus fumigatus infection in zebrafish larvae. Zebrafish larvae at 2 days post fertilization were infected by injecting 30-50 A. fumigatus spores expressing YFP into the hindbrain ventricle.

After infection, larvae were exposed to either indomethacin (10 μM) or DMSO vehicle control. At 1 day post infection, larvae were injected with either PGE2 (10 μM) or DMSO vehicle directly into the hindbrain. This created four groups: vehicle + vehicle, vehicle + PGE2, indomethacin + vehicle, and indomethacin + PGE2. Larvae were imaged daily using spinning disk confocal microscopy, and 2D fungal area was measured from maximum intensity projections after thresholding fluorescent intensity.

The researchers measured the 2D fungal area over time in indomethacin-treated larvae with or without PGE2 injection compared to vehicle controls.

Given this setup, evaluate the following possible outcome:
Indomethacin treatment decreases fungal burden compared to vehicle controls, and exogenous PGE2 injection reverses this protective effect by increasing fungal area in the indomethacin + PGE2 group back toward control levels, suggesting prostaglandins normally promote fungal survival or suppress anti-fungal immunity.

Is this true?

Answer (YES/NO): NO